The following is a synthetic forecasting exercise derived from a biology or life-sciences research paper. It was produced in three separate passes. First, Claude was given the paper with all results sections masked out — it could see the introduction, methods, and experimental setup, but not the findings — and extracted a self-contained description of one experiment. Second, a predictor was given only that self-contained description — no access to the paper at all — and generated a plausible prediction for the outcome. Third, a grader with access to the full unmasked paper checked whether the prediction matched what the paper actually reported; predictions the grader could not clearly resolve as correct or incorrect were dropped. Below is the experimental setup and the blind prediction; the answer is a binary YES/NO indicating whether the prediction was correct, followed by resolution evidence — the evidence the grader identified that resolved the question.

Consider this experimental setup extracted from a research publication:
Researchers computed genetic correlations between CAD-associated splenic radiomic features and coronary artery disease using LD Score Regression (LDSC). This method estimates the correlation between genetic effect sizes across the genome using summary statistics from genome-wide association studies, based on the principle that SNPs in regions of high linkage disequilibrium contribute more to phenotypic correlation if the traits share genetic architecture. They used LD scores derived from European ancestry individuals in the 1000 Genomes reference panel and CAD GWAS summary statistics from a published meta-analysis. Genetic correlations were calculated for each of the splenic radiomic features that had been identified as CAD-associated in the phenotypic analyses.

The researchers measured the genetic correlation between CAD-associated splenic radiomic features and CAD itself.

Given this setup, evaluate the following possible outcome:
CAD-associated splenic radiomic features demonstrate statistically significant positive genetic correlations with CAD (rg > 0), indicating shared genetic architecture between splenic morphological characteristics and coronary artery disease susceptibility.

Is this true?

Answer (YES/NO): NO